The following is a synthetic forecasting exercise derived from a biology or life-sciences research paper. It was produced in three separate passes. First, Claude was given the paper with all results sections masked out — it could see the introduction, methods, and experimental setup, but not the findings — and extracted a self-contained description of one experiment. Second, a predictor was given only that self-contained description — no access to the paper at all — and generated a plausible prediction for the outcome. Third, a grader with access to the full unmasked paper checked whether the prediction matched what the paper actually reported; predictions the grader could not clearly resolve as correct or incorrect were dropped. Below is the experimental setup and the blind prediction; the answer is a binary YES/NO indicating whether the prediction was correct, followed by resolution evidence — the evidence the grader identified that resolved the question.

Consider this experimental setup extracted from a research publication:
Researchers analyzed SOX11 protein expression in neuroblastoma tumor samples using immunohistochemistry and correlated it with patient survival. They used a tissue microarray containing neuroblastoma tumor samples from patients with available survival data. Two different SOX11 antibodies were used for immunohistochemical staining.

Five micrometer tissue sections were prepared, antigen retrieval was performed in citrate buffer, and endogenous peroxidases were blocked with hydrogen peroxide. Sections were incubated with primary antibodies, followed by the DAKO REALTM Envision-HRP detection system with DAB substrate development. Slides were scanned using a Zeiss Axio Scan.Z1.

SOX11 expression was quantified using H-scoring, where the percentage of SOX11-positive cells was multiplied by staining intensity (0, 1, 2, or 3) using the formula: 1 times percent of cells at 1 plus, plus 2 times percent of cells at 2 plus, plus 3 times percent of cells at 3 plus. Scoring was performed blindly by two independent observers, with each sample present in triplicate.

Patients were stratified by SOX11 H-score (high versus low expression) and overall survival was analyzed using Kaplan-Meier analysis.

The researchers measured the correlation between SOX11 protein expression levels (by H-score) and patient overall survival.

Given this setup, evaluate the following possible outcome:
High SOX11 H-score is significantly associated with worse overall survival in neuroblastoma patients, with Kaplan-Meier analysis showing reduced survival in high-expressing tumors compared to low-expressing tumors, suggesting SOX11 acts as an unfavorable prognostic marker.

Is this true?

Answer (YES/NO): YES